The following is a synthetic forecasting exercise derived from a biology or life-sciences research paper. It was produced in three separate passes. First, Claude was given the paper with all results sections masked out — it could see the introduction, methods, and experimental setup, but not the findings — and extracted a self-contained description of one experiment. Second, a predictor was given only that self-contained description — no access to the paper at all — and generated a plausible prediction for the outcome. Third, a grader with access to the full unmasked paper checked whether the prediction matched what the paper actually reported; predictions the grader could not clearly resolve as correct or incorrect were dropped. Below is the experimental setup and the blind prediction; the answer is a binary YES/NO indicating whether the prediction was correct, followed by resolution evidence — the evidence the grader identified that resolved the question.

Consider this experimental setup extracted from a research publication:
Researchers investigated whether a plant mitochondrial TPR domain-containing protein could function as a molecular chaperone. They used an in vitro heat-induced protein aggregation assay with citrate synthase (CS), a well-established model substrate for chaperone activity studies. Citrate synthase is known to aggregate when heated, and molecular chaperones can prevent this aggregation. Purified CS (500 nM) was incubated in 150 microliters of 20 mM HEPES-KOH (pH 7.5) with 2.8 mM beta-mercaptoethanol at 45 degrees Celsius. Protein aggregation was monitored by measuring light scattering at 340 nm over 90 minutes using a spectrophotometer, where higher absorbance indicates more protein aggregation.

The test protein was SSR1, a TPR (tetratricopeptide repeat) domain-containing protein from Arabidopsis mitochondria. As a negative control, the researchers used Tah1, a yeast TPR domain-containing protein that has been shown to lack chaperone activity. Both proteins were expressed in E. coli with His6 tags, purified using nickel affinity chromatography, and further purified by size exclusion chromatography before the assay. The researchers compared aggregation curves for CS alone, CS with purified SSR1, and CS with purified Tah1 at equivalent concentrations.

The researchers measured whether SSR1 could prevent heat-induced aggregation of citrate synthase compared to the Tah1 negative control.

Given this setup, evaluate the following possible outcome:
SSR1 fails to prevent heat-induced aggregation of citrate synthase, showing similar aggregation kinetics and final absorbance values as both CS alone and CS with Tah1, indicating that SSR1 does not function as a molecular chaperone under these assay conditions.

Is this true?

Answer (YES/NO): NO